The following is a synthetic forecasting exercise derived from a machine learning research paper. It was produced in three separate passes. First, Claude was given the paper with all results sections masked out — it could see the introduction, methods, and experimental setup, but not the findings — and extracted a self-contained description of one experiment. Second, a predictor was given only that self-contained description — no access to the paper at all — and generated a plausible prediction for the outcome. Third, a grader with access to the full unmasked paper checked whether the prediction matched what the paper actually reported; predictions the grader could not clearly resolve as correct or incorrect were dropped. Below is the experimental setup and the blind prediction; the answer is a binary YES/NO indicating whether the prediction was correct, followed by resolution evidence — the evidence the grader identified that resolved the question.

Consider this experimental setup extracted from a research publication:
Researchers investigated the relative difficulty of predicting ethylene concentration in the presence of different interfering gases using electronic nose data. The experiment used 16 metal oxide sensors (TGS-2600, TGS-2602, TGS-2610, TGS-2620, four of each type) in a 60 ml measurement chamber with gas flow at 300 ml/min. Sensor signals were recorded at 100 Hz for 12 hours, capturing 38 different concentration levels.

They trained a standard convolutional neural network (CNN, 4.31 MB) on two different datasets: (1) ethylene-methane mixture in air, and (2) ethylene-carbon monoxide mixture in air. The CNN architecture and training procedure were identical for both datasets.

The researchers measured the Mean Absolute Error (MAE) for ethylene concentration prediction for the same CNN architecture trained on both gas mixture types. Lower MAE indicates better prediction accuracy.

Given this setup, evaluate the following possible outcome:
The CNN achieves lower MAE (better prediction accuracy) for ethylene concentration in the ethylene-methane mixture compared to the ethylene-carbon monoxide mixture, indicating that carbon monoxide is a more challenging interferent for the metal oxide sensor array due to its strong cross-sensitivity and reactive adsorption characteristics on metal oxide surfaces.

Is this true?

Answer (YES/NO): YES